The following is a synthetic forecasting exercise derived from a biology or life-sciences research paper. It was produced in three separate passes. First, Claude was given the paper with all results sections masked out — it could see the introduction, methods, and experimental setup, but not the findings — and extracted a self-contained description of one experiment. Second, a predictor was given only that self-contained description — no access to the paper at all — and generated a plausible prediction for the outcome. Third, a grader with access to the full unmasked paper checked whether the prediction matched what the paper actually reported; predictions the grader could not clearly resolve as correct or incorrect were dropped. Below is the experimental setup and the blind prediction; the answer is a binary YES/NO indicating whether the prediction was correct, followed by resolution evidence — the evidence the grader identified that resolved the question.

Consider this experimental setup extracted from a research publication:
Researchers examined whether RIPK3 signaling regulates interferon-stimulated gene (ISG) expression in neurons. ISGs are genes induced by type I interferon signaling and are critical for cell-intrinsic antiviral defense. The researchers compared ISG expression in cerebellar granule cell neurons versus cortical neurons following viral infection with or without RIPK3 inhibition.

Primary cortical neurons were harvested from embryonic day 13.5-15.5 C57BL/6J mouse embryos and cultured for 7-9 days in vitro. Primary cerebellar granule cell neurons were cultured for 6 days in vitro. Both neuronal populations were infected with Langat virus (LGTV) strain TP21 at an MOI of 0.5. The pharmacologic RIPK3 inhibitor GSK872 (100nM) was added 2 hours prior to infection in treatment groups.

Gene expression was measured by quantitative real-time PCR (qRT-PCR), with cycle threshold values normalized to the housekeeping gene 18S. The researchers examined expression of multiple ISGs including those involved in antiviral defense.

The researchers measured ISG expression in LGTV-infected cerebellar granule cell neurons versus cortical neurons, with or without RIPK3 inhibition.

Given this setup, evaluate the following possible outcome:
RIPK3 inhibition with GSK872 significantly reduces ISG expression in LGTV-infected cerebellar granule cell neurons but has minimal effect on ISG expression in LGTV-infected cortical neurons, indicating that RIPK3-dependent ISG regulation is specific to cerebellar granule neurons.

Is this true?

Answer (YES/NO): YES